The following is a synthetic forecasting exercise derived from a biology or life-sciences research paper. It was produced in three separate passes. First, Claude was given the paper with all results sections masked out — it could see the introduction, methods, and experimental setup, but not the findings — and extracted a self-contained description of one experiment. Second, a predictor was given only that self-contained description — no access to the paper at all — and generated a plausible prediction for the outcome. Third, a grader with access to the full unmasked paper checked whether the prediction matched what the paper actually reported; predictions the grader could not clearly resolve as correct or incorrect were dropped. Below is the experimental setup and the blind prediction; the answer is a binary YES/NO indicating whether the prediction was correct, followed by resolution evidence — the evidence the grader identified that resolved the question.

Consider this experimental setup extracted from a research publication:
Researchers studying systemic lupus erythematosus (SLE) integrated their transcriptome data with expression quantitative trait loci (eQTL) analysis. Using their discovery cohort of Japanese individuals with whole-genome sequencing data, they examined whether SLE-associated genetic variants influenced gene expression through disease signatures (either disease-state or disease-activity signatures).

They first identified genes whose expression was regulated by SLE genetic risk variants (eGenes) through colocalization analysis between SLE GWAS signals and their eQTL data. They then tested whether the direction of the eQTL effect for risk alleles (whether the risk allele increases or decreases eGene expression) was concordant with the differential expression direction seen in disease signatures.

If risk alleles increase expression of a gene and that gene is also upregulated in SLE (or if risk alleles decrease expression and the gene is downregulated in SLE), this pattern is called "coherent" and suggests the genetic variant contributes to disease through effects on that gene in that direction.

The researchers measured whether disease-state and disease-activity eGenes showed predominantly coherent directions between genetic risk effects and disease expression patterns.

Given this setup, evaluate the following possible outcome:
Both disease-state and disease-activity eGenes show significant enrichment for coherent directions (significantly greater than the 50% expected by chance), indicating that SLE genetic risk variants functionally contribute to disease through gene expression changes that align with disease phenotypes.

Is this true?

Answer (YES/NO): NO